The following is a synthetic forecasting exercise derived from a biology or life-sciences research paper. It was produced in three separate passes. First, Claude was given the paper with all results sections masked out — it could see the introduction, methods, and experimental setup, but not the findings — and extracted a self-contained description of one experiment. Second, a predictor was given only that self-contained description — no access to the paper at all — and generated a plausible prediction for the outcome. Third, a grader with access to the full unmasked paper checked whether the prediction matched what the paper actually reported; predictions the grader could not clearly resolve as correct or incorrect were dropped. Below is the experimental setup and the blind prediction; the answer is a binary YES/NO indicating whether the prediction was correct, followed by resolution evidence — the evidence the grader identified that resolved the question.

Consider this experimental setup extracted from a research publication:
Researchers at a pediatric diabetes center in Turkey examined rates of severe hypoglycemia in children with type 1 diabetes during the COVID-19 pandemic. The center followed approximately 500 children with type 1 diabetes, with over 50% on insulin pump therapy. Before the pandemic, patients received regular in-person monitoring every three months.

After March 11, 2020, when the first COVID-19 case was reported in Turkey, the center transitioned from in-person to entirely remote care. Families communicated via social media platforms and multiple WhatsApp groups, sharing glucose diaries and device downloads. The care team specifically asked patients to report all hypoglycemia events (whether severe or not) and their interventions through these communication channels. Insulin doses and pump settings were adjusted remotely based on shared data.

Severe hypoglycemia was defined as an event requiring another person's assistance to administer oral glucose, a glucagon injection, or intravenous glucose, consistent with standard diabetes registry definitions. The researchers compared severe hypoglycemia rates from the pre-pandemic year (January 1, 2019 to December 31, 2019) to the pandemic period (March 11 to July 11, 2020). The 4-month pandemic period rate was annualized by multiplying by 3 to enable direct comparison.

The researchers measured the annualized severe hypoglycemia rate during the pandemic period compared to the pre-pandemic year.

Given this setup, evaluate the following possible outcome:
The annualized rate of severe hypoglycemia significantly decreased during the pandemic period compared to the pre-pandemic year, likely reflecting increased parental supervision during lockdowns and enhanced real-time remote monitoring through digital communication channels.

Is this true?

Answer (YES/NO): NO